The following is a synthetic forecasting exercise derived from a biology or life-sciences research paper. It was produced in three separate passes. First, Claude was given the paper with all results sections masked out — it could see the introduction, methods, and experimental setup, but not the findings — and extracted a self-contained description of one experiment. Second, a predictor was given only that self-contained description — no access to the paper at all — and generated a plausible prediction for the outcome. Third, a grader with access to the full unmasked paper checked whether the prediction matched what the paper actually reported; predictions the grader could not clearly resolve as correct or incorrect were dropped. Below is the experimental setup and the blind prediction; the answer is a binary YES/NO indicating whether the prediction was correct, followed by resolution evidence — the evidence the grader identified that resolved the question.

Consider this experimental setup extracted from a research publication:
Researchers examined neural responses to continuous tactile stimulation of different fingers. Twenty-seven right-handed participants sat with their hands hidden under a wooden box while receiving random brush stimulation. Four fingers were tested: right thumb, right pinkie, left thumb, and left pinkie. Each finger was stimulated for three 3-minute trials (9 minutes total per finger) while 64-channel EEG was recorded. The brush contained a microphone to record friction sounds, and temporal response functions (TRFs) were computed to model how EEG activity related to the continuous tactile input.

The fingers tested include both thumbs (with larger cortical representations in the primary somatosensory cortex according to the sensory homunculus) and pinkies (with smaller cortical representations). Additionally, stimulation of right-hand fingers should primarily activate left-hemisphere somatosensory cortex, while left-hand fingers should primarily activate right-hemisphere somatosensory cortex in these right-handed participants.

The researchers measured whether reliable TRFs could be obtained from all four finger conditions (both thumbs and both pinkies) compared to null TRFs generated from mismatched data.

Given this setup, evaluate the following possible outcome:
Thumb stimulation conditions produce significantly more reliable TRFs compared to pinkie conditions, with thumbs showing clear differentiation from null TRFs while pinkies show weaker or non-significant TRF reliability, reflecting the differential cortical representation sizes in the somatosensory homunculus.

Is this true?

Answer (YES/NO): NO